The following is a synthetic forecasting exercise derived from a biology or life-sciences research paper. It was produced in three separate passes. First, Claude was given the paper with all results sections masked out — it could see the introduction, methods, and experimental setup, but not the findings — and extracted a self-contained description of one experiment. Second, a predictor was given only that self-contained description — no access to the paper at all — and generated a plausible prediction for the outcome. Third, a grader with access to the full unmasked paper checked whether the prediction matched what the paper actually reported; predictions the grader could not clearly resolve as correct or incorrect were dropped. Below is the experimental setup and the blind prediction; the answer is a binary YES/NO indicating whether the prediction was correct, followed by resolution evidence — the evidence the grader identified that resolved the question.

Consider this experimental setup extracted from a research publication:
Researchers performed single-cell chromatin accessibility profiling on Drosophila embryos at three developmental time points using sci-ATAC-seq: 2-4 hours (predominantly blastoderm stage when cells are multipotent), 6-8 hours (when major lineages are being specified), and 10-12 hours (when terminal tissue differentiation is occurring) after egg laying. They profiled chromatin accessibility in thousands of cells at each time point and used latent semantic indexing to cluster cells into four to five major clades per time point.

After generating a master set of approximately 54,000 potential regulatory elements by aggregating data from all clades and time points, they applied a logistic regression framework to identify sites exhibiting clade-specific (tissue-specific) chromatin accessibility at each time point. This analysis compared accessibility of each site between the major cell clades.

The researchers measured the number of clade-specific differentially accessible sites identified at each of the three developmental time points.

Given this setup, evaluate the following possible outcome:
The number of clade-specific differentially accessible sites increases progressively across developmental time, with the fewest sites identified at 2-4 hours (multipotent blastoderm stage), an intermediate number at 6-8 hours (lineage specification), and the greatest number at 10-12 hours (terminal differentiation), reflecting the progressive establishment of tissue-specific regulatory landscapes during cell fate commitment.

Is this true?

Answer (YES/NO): YES